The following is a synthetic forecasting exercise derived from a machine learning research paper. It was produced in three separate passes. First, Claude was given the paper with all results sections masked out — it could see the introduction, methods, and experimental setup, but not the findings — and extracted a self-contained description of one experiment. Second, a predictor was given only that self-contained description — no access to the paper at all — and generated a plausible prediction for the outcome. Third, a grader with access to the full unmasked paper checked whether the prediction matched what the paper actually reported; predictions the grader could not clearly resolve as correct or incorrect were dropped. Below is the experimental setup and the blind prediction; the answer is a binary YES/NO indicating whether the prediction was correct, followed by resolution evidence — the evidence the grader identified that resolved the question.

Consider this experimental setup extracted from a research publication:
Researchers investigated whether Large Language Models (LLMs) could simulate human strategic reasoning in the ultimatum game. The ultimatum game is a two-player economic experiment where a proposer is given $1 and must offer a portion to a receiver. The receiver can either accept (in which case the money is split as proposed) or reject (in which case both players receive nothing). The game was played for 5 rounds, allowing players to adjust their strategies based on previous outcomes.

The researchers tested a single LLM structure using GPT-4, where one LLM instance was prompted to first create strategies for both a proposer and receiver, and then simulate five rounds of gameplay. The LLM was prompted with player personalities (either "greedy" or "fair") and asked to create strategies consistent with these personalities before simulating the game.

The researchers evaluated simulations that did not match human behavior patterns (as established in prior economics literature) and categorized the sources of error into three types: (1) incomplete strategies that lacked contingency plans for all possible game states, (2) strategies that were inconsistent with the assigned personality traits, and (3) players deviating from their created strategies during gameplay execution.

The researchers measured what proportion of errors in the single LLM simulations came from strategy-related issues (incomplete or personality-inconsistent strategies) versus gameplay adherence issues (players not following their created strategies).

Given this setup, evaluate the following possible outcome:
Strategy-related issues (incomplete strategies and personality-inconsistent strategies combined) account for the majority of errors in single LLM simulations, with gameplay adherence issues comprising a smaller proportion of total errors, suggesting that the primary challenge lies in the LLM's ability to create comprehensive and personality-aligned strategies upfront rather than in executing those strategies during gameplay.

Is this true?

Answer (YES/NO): YES